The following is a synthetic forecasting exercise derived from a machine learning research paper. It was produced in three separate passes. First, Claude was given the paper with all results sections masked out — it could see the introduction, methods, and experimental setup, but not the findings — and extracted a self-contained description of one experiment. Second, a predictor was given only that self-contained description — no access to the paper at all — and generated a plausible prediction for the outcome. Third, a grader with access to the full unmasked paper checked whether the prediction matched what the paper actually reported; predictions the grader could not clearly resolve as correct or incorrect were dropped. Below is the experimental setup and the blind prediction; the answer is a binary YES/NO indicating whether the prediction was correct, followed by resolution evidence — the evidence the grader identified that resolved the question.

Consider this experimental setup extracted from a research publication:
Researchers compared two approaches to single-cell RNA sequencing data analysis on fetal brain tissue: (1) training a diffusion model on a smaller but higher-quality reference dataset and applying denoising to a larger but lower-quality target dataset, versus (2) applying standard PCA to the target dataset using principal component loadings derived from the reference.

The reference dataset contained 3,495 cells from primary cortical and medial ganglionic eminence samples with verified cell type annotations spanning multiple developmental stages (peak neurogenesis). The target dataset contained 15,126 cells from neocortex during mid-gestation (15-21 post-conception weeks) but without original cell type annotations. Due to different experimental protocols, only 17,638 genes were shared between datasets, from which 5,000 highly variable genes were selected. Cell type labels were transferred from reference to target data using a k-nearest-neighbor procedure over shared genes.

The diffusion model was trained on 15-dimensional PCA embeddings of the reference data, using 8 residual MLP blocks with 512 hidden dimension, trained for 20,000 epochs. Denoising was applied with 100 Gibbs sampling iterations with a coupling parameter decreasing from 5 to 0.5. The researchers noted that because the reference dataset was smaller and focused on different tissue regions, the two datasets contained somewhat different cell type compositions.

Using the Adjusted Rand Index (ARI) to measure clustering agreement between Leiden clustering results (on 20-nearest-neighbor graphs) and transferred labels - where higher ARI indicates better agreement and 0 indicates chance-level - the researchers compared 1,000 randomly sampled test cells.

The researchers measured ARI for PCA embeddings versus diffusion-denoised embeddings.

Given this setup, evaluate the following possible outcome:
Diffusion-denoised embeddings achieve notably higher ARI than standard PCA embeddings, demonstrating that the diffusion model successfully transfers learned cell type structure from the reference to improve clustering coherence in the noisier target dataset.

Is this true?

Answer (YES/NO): NO